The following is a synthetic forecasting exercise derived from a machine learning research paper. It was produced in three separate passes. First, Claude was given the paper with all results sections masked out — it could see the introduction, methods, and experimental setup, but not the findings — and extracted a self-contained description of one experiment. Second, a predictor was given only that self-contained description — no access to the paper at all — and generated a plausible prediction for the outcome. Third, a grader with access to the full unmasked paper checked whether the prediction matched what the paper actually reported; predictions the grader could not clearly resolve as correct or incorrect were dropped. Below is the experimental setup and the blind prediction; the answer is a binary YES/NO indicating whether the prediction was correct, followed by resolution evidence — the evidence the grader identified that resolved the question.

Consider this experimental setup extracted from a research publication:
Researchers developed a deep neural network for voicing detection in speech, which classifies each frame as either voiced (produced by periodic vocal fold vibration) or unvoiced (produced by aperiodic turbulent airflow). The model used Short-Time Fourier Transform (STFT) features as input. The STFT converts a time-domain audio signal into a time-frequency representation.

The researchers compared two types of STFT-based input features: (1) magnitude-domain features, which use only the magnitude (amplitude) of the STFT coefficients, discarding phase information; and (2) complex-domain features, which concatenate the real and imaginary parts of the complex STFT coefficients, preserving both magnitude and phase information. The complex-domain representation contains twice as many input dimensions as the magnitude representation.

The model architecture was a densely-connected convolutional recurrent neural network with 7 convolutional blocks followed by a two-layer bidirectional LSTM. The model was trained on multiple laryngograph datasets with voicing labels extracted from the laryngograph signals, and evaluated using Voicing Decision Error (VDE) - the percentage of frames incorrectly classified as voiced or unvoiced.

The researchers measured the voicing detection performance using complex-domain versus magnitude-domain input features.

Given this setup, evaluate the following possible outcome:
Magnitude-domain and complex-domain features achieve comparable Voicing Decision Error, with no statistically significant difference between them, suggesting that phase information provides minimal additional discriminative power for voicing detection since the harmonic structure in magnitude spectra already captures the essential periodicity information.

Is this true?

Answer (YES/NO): NO